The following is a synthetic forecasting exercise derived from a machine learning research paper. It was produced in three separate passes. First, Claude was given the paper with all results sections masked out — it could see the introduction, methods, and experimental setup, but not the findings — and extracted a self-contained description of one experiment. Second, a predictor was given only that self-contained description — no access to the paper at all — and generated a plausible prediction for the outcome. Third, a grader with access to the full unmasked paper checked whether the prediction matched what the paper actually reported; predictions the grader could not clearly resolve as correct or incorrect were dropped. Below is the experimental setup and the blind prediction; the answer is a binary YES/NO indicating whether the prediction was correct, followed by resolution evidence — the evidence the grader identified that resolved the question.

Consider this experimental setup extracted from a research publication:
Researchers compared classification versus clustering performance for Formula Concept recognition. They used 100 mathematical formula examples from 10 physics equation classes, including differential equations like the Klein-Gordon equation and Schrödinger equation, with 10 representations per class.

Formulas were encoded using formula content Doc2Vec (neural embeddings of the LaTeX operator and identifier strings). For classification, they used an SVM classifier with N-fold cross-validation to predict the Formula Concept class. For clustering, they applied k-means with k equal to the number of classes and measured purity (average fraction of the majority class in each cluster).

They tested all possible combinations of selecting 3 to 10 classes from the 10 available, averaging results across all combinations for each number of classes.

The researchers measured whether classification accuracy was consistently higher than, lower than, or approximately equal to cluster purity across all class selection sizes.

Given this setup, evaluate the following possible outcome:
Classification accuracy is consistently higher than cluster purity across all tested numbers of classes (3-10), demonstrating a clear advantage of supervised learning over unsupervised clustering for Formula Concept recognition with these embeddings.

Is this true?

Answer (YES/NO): YES